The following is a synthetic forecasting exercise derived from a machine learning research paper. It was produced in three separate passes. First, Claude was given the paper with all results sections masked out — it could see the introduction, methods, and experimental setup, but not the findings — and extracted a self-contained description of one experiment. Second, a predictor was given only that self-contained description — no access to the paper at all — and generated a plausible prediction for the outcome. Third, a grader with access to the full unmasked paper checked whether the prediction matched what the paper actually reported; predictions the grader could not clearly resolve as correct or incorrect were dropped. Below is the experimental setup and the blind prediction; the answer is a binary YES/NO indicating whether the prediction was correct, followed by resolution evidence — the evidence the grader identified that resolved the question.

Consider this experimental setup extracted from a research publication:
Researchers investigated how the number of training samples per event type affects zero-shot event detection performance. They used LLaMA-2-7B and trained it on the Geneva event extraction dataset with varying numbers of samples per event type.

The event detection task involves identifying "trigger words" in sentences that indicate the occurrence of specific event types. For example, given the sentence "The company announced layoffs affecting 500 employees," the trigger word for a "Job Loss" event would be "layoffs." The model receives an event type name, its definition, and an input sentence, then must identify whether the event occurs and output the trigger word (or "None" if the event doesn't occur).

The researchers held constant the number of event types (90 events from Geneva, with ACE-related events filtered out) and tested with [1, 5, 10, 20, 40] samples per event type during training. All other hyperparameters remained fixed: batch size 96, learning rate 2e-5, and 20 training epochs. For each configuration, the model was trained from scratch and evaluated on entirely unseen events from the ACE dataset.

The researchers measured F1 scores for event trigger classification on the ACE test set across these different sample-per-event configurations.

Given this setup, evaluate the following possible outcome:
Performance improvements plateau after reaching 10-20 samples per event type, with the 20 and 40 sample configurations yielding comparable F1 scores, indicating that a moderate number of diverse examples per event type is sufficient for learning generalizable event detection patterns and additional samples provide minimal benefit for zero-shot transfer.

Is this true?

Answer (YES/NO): NO